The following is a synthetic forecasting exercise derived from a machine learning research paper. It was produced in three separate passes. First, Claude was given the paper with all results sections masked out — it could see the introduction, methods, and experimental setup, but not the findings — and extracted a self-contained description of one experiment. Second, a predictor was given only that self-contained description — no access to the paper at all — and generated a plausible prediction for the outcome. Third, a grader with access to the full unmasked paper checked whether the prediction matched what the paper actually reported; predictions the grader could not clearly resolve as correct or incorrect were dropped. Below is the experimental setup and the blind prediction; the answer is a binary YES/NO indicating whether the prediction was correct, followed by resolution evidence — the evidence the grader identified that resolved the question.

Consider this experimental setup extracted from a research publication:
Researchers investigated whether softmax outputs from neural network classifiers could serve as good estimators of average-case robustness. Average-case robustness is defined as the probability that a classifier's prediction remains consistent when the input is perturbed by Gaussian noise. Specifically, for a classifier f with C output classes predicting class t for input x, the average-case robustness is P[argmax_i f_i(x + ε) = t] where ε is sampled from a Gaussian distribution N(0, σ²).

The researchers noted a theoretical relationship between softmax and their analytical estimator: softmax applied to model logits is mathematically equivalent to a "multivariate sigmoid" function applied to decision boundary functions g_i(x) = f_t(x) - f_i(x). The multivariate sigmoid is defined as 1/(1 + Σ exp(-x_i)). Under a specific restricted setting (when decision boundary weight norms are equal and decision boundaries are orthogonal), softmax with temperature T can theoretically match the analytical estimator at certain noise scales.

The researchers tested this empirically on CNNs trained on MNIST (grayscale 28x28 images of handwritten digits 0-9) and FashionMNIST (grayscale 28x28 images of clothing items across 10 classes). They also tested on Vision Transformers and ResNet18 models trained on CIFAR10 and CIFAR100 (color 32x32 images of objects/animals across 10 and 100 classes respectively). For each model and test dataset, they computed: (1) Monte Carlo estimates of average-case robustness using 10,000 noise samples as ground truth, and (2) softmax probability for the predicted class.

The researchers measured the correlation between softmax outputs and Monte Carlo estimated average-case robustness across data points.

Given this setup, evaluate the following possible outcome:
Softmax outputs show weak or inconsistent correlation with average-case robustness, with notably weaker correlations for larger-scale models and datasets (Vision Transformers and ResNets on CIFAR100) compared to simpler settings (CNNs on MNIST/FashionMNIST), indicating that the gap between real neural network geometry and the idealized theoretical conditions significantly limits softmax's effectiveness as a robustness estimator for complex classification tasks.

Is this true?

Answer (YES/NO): NO